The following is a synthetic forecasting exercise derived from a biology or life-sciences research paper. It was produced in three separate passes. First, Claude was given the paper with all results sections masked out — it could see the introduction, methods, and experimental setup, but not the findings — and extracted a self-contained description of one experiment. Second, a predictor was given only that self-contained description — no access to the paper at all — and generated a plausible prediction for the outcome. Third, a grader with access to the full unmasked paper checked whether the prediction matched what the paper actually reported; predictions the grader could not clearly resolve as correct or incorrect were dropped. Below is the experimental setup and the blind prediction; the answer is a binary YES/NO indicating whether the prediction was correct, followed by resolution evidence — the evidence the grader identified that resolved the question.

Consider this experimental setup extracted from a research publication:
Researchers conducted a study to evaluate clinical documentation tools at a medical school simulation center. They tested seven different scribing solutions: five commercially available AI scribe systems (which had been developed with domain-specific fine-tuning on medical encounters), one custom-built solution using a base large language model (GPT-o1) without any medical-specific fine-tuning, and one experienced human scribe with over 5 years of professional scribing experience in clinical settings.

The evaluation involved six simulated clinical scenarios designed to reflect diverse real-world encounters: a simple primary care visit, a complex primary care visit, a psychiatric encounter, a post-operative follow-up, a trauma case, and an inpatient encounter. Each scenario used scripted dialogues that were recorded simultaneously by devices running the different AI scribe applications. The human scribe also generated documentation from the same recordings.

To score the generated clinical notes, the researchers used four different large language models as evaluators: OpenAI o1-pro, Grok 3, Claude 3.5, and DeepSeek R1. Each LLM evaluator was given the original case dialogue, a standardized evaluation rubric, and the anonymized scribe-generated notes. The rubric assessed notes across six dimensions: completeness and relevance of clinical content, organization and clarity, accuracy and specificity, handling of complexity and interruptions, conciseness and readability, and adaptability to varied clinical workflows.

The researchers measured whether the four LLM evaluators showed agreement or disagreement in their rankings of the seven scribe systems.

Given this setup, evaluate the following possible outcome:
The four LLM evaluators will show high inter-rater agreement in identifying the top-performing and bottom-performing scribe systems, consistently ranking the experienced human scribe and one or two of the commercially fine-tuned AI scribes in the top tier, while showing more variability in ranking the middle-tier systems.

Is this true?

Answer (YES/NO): NO